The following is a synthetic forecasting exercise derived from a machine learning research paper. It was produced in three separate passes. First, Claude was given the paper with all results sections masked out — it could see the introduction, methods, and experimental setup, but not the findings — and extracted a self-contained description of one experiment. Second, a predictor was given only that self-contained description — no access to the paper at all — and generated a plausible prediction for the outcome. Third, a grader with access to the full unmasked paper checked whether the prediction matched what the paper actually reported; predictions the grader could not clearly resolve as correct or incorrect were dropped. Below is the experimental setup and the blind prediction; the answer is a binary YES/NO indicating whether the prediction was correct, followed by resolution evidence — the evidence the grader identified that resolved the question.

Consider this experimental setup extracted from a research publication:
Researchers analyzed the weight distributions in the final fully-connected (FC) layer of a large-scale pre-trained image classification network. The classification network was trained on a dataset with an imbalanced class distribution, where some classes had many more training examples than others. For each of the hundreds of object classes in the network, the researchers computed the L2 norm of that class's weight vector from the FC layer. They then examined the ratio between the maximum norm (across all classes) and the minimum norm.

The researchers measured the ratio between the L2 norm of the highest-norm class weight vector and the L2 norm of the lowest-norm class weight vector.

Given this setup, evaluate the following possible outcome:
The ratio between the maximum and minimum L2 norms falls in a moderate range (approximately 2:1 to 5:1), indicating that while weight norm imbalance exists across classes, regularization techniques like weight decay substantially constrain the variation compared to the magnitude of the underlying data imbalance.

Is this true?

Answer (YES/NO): NO